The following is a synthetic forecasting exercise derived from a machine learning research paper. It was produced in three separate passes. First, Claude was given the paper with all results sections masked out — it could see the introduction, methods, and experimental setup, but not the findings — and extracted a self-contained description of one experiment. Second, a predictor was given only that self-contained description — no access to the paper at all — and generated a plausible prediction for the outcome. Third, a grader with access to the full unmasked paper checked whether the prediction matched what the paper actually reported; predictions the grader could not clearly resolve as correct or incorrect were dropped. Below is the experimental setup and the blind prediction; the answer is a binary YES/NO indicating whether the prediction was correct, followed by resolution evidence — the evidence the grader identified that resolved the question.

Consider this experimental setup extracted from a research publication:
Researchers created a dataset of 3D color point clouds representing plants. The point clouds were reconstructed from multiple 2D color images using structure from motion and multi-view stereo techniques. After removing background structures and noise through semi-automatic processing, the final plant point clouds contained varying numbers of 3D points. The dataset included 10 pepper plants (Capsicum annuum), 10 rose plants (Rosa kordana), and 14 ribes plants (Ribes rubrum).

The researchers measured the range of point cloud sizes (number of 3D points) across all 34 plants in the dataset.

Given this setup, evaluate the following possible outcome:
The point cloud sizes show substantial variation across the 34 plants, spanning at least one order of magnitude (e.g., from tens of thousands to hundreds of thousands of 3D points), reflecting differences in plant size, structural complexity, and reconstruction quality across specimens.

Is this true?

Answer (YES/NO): NO